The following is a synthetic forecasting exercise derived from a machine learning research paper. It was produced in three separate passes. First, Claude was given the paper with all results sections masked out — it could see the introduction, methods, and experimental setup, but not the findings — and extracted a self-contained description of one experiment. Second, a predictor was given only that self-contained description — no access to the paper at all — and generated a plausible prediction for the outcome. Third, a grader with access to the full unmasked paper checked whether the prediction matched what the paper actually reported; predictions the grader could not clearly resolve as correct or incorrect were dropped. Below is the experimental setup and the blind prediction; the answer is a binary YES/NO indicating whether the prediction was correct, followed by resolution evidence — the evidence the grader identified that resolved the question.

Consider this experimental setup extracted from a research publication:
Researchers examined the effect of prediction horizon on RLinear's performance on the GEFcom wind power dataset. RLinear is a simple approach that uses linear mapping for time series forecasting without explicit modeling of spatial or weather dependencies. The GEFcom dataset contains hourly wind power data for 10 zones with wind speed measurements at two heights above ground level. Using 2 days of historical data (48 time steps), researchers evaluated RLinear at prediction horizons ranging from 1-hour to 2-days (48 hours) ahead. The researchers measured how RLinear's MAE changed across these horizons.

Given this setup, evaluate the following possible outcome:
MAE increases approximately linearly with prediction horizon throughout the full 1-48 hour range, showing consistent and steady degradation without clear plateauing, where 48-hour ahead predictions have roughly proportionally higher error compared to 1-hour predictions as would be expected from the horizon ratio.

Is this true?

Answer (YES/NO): NO